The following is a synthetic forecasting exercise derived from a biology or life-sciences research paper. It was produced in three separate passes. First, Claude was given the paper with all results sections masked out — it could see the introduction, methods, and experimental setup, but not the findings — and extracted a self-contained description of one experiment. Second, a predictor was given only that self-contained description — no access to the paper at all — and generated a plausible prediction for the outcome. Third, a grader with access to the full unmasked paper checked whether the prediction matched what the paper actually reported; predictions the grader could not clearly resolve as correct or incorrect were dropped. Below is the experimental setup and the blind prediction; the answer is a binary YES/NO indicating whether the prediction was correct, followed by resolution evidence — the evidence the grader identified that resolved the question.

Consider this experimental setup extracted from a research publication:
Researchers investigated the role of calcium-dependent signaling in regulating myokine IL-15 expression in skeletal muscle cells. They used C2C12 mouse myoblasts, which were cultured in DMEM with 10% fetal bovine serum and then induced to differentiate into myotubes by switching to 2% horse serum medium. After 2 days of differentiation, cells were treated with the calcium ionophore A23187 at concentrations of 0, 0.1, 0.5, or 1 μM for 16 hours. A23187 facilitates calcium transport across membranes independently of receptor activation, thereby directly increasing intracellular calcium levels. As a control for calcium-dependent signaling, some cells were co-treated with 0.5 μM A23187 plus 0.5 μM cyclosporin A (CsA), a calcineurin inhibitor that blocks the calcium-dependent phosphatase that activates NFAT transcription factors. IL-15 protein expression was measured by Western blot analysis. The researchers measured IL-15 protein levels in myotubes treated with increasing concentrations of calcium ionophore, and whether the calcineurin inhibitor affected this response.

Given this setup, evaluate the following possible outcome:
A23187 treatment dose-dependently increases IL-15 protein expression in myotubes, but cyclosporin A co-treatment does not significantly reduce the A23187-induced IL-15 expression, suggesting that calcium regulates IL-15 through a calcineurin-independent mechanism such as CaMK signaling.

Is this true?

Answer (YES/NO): NO